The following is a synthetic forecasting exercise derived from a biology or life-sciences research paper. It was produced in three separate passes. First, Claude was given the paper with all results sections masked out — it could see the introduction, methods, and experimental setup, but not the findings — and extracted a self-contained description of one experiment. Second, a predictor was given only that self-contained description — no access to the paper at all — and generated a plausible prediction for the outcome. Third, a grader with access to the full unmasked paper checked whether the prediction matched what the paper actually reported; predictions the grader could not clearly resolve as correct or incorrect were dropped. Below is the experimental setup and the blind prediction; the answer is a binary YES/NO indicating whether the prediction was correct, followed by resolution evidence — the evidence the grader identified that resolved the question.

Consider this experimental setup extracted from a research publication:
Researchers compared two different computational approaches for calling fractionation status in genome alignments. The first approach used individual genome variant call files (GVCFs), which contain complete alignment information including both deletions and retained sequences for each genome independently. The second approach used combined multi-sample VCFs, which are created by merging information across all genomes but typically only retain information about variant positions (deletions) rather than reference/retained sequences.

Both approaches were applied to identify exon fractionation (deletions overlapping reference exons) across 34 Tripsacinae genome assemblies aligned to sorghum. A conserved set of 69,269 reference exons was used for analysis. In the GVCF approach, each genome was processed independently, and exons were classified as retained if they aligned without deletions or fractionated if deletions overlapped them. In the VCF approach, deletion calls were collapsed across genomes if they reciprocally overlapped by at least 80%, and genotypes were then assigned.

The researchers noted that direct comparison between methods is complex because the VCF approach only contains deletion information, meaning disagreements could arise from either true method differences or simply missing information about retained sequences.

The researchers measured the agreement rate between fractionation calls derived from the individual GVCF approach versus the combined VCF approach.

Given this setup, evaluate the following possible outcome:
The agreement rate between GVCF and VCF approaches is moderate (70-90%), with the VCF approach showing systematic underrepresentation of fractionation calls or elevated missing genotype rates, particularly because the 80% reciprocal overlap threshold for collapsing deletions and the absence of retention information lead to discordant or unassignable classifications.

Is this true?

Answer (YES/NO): YES